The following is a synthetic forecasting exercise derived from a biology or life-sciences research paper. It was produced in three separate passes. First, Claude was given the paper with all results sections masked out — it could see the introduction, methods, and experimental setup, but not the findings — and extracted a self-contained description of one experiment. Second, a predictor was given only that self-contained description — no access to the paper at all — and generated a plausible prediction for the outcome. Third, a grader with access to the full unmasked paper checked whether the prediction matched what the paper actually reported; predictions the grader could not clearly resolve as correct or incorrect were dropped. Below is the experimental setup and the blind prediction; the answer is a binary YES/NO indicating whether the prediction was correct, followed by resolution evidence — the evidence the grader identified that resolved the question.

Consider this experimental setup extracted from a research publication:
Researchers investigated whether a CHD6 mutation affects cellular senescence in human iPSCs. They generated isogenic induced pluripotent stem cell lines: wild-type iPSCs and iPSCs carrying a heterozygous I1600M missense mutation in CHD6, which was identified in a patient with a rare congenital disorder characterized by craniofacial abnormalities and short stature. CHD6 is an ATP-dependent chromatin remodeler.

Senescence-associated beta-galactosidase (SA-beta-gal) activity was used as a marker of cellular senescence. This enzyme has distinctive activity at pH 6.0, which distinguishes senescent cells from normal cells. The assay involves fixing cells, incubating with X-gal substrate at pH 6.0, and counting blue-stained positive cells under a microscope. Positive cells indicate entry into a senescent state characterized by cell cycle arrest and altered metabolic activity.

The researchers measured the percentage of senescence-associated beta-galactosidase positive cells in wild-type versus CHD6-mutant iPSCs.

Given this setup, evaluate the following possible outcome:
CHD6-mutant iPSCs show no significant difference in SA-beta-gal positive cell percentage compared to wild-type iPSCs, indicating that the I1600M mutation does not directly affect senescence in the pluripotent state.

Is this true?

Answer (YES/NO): NO